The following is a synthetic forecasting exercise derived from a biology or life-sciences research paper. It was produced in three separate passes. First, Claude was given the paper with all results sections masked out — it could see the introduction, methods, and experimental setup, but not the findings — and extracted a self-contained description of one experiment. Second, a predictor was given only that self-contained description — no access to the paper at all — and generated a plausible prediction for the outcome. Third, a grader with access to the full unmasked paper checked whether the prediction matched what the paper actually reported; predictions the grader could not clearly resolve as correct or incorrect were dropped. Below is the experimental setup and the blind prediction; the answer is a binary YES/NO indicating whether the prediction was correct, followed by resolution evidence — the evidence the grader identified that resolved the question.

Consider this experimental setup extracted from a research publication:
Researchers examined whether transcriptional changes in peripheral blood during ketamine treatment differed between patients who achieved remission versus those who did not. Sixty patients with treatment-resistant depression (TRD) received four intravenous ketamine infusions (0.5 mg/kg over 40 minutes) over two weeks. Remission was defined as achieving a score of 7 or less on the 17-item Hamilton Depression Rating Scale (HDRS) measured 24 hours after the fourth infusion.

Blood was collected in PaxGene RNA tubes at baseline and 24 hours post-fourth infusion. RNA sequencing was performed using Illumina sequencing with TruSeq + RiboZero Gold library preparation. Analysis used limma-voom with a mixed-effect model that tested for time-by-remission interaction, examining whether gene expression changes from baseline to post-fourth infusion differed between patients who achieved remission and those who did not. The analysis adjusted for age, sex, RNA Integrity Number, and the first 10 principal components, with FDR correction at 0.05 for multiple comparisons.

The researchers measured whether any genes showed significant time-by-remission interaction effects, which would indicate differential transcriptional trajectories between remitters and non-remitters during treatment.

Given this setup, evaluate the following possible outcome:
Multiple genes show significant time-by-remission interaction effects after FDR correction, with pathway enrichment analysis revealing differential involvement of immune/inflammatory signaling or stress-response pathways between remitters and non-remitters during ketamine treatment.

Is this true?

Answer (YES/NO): NO